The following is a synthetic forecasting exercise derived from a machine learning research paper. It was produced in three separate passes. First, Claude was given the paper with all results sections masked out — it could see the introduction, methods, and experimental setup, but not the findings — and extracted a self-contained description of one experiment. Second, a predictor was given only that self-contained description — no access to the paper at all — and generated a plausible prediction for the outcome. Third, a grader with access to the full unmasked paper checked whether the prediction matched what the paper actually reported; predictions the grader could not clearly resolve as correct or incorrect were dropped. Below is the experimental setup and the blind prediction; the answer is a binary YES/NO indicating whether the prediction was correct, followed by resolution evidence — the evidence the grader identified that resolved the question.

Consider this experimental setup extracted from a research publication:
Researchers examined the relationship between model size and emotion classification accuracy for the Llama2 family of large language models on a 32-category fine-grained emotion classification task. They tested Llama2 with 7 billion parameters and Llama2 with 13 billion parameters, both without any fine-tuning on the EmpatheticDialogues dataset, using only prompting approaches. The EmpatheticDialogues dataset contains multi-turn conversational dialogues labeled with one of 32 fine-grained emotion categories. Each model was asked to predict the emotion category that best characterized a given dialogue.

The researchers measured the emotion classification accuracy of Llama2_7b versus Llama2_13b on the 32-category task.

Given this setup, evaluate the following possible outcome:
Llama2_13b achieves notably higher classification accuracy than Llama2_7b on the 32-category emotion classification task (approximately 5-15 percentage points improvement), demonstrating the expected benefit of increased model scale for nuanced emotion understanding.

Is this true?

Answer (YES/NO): NO